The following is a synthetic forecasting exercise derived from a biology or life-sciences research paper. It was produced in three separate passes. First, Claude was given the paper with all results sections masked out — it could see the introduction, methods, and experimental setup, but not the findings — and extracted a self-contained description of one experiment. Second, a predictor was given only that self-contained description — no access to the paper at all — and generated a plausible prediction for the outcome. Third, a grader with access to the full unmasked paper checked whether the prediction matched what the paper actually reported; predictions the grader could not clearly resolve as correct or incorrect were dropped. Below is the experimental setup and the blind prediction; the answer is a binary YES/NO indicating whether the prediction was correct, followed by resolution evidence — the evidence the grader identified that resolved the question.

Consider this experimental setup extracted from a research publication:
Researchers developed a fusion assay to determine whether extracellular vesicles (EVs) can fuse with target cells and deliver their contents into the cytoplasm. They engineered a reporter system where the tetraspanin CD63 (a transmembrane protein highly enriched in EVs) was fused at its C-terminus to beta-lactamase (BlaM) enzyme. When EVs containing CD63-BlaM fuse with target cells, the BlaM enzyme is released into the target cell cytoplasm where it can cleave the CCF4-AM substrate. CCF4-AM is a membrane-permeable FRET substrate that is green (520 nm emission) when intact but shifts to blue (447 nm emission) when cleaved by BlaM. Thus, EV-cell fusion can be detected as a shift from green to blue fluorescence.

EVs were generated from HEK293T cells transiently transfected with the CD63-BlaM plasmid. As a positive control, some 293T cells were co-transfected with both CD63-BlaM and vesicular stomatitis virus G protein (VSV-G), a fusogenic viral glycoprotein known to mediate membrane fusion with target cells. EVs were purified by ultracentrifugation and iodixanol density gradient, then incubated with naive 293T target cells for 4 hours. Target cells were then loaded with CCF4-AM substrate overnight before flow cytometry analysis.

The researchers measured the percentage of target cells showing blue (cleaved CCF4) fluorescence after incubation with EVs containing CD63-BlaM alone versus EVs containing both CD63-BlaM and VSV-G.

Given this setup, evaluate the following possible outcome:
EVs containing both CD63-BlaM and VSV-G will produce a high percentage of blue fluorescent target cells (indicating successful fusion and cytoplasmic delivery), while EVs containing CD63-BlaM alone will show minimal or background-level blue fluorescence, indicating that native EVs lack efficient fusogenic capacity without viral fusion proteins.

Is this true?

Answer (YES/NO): YES